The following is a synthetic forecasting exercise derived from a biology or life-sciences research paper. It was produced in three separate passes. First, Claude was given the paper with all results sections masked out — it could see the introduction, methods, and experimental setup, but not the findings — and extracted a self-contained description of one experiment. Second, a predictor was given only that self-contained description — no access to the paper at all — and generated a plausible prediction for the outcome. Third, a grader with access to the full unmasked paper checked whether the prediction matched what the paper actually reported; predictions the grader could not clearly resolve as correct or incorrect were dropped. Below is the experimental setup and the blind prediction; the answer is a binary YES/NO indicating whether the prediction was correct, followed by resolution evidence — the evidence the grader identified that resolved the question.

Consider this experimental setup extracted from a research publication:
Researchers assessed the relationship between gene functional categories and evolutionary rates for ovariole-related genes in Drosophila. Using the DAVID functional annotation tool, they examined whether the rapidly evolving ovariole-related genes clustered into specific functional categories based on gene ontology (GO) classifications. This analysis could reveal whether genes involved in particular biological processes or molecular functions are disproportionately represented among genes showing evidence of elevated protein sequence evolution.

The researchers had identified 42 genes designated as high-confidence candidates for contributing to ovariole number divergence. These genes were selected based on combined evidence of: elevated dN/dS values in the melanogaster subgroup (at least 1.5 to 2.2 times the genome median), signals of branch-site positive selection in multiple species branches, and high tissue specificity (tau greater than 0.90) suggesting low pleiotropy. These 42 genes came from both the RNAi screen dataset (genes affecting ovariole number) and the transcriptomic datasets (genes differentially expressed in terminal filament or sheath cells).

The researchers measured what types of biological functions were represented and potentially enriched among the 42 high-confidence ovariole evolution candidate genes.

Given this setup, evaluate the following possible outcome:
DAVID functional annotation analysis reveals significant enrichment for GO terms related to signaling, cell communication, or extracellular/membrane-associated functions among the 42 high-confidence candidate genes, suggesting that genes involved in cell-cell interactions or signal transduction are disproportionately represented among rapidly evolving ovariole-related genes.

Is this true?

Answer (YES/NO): YES